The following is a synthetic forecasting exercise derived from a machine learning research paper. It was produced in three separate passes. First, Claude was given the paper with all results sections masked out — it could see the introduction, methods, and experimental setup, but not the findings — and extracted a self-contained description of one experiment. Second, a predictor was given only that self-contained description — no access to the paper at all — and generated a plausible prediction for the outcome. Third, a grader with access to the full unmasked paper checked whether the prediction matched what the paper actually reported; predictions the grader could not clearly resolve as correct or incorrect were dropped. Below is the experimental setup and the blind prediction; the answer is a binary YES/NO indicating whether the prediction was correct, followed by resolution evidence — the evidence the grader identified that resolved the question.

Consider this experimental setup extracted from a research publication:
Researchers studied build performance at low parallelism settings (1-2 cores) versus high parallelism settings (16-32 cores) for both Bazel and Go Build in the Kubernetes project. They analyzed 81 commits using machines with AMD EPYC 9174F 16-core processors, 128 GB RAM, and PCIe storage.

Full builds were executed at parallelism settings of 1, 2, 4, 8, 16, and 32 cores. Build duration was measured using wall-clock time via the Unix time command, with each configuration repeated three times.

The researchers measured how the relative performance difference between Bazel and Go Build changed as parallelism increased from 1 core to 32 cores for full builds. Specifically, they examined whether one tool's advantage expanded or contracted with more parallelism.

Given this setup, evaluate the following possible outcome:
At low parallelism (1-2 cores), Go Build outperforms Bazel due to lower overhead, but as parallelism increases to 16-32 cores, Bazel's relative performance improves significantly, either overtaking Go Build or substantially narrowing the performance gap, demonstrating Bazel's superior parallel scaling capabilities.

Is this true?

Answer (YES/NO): NO